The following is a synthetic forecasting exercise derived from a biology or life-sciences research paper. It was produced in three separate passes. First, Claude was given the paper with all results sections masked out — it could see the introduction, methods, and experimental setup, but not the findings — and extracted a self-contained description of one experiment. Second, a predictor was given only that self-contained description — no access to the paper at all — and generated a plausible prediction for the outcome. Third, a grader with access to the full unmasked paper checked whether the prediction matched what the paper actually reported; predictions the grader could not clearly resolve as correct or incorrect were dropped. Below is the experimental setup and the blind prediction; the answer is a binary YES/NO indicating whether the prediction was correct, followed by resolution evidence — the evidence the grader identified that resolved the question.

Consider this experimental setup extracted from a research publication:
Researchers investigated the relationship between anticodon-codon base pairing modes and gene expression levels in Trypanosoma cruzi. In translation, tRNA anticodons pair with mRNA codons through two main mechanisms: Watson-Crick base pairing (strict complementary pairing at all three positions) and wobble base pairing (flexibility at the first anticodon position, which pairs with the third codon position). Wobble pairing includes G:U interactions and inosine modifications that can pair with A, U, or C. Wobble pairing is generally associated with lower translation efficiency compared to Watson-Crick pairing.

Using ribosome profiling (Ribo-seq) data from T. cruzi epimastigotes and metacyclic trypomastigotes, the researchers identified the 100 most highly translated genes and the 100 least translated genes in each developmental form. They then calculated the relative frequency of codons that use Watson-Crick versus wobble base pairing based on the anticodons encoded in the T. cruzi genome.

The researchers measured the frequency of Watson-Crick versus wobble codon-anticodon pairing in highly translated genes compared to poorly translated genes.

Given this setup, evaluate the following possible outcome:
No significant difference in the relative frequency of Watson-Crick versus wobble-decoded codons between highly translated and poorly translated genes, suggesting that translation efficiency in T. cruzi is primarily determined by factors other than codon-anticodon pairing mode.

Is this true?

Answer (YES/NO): NO